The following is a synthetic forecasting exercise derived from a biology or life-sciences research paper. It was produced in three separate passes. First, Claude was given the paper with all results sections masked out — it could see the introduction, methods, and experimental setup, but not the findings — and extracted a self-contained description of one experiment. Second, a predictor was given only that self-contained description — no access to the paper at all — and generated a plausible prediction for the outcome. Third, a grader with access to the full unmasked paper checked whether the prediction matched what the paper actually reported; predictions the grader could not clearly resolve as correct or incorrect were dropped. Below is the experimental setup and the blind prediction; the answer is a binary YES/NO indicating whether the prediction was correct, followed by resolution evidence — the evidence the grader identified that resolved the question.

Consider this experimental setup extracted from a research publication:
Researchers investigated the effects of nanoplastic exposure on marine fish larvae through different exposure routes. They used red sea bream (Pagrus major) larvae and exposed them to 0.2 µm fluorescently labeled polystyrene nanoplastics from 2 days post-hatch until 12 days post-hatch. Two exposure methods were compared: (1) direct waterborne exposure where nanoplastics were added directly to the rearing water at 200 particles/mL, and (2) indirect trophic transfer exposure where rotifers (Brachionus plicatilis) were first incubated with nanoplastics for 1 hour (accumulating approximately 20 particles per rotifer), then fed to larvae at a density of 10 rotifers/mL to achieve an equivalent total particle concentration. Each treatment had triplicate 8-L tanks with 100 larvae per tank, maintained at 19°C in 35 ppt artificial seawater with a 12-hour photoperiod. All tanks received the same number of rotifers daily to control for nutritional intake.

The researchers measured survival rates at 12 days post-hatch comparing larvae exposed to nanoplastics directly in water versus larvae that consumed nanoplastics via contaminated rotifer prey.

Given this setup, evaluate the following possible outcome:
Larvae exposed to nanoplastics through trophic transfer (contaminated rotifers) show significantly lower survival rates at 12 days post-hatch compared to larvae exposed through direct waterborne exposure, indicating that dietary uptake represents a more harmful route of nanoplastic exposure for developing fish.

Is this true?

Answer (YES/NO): YES